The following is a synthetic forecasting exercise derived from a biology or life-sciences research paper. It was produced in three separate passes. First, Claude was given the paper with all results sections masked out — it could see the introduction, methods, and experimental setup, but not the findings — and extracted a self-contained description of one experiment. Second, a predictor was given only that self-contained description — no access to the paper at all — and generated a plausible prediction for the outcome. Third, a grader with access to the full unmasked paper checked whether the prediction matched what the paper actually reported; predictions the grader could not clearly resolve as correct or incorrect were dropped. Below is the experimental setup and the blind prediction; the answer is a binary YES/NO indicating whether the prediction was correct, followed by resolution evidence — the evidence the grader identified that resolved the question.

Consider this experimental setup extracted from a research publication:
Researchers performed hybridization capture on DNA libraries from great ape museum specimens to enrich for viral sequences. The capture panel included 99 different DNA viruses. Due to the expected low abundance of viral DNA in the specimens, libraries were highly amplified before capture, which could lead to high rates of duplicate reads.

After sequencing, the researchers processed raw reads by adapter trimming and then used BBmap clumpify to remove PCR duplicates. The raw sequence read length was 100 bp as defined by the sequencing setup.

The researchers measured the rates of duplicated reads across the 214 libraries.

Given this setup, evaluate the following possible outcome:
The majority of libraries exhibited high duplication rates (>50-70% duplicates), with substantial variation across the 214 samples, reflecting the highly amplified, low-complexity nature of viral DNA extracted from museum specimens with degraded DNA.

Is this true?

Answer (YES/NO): NO